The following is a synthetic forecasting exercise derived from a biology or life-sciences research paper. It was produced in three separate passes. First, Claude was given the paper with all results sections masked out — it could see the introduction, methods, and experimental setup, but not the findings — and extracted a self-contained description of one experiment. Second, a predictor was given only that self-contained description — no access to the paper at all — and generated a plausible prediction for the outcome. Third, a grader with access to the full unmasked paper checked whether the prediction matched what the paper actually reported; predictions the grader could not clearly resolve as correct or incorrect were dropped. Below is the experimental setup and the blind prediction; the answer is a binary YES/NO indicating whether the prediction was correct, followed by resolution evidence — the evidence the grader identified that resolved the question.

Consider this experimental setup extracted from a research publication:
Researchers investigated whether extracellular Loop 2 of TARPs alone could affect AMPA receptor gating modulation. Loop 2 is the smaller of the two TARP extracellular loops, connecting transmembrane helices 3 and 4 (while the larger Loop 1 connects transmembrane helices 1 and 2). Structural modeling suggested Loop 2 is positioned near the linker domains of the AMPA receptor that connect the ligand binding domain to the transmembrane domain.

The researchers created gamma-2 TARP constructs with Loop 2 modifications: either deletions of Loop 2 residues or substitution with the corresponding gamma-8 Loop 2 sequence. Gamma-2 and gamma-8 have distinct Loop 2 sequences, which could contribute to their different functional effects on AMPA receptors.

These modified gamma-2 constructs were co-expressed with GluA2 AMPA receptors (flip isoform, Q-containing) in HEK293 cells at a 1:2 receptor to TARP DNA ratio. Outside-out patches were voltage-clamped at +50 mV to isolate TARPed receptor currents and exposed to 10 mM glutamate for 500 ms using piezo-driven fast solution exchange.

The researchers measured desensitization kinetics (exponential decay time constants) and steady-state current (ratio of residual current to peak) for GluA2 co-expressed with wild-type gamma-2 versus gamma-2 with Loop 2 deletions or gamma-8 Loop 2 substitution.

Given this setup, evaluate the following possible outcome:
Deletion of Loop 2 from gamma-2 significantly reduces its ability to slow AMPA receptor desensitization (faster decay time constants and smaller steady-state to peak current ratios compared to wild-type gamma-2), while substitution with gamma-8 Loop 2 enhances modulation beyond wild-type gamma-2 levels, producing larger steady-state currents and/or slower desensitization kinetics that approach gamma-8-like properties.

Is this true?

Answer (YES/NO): NO